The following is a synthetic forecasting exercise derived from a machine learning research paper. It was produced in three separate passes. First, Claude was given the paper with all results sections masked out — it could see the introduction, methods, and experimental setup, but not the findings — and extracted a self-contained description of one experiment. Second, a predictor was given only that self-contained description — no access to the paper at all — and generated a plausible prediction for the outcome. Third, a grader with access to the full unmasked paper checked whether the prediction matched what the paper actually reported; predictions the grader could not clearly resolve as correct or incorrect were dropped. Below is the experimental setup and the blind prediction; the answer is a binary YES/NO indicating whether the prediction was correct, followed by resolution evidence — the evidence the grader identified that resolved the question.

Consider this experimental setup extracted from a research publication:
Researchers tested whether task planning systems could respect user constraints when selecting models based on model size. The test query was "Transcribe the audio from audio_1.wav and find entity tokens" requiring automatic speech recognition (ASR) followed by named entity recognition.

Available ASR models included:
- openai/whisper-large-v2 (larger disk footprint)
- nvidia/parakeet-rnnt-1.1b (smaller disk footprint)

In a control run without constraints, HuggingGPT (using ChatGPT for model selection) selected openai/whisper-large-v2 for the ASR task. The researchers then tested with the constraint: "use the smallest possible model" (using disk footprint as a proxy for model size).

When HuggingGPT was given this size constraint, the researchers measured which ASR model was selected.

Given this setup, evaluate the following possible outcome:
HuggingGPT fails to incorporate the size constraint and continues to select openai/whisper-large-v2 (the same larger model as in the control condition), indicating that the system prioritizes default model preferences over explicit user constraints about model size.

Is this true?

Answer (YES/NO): YES